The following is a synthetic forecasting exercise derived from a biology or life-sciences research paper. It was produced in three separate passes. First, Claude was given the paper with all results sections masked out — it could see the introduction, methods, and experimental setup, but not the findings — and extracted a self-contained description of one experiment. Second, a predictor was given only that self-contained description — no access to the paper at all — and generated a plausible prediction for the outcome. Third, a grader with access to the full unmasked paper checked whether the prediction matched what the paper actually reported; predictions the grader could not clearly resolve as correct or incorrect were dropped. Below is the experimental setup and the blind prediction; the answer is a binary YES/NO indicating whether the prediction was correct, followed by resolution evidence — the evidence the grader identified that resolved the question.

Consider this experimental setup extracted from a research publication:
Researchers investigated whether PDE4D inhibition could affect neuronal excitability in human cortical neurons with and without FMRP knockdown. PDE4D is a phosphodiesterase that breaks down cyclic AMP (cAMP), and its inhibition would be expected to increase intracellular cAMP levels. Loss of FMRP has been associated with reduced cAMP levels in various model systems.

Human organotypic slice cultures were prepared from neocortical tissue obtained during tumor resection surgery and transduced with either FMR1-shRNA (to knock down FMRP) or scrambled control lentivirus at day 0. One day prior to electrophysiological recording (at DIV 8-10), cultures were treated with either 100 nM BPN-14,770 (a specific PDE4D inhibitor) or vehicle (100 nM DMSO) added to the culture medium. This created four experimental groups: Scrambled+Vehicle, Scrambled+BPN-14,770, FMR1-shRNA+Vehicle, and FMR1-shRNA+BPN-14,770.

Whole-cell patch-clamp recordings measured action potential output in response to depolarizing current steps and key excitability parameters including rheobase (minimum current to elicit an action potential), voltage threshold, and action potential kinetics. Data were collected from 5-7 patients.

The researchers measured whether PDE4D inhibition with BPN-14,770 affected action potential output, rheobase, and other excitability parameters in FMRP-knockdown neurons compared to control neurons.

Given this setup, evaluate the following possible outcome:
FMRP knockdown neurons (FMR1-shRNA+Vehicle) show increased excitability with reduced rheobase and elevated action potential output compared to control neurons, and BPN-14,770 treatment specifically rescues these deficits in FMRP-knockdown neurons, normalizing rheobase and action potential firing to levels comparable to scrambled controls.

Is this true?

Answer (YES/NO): NO